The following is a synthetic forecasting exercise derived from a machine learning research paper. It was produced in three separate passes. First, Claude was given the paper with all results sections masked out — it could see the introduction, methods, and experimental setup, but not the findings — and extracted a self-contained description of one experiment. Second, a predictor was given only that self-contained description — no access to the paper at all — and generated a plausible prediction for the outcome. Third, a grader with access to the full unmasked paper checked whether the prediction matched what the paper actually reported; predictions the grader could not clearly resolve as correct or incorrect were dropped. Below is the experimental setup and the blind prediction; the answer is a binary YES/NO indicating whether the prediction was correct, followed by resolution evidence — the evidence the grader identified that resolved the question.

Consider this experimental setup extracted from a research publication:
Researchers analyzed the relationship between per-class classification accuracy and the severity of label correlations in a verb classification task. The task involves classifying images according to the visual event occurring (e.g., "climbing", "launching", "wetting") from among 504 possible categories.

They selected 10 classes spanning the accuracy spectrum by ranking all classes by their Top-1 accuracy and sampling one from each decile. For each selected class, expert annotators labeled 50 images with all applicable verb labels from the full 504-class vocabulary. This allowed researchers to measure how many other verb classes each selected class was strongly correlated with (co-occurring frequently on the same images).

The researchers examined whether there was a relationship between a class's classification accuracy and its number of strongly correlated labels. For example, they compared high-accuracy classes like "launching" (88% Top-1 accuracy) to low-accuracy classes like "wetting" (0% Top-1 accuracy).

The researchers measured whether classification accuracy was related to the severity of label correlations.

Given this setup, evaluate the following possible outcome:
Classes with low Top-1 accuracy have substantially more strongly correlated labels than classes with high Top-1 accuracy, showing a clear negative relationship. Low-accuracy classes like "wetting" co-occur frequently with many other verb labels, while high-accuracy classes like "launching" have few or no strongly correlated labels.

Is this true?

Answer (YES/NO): YES